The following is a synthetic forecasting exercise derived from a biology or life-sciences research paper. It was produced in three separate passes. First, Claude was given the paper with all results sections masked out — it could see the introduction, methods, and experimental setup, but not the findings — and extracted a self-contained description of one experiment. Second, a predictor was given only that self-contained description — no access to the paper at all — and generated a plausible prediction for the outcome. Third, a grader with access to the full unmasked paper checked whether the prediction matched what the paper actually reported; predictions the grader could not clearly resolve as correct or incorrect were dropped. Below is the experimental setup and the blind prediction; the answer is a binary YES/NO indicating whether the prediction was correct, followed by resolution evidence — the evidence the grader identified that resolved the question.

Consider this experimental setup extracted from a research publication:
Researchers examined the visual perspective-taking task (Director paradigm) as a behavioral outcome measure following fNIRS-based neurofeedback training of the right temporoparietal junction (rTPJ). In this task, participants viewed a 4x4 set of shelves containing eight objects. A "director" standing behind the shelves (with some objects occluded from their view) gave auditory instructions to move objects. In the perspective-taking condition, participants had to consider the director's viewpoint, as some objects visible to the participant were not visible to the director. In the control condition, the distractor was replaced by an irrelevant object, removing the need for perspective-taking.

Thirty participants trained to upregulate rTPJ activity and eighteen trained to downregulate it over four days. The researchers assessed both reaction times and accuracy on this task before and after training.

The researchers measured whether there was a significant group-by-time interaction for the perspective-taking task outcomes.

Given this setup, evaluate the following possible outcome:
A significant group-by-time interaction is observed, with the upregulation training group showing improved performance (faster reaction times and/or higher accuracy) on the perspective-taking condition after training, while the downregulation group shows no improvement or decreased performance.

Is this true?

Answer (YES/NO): NO